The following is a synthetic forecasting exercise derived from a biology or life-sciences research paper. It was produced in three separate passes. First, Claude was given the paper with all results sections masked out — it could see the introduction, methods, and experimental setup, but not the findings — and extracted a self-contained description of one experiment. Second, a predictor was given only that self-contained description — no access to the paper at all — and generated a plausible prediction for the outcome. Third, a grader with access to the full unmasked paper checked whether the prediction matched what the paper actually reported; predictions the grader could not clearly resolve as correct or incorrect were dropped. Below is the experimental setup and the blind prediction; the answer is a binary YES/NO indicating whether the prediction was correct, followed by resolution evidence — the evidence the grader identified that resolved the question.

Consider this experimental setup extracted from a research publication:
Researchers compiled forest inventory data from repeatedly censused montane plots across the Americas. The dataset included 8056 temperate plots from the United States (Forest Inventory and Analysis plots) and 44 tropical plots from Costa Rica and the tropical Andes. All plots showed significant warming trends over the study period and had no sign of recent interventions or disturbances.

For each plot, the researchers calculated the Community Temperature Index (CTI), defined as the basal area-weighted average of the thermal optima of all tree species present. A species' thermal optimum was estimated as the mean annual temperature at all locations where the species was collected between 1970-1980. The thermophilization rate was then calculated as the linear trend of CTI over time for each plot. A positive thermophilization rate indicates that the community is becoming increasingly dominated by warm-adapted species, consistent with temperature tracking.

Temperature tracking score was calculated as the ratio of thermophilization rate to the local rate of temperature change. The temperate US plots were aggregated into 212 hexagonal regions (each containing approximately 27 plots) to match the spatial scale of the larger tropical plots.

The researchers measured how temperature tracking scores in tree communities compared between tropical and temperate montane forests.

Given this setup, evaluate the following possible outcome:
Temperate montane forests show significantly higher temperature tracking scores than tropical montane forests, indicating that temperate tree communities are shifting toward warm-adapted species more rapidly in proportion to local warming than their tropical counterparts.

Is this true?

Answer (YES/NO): NO